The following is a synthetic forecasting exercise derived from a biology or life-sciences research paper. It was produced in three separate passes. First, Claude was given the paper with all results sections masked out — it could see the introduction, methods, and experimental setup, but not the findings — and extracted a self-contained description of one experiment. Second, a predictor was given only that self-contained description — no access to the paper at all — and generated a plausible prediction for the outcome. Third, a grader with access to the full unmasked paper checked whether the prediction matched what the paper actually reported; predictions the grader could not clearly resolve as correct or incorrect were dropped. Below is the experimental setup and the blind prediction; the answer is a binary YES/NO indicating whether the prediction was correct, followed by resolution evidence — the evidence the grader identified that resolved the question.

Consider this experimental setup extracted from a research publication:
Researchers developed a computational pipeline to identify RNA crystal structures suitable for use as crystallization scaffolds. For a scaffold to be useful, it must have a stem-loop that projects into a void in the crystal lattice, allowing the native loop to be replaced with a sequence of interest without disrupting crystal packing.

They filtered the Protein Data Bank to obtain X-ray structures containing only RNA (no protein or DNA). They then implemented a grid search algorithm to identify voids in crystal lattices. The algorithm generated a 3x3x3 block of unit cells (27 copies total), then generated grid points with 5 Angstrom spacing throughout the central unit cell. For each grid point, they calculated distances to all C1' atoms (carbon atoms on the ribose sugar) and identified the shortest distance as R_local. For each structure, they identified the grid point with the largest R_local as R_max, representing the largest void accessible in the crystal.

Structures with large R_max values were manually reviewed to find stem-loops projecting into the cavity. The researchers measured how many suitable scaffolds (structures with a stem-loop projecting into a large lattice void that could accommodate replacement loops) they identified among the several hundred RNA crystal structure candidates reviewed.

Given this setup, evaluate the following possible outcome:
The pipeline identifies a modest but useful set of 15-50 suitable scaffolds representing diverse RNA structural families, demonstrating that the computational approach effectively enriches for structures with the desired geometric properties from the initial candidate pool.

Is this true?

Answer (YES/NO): NO